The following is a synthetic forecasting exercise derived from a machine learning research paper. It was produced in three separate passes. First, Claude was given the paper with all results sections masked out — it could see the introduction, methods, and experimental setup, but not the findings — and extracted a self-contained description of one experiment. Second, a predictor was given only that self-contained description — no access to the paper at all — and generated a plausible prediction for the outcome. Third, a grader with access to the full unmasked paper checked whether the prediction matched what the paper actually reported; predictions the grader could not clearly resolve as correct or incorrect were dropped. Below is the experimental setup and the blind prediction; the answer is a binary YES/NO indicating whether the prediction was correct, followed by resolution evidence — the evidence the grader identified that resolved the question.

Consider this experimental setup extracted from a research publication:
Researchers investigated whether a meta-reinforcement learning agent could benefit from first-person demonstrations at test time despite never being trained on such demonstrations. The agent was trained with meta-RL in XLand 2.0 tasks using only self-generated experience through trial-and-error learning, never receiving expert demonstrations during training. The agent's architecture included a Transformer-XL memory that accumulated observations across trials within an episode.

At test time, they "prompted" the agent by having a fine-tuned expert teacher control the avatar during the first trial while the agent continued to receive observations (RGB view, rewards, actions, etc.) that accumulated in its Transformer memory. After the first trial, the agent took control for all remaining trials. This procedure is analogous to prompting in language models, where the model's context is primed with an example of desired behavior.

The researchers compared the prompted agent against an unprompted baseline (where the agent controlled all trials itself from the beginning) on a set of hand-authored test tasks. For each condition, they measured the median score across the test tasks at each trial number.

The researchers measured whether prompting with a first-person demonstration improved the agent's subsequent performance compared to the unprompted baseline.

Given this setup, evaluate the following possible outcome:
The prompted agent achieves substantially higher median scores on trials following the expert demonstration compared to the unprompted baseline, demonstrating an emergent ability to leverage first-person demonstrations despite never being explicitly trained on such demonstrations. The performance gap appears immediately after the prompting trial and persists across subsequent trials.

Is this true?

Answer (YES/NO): YES